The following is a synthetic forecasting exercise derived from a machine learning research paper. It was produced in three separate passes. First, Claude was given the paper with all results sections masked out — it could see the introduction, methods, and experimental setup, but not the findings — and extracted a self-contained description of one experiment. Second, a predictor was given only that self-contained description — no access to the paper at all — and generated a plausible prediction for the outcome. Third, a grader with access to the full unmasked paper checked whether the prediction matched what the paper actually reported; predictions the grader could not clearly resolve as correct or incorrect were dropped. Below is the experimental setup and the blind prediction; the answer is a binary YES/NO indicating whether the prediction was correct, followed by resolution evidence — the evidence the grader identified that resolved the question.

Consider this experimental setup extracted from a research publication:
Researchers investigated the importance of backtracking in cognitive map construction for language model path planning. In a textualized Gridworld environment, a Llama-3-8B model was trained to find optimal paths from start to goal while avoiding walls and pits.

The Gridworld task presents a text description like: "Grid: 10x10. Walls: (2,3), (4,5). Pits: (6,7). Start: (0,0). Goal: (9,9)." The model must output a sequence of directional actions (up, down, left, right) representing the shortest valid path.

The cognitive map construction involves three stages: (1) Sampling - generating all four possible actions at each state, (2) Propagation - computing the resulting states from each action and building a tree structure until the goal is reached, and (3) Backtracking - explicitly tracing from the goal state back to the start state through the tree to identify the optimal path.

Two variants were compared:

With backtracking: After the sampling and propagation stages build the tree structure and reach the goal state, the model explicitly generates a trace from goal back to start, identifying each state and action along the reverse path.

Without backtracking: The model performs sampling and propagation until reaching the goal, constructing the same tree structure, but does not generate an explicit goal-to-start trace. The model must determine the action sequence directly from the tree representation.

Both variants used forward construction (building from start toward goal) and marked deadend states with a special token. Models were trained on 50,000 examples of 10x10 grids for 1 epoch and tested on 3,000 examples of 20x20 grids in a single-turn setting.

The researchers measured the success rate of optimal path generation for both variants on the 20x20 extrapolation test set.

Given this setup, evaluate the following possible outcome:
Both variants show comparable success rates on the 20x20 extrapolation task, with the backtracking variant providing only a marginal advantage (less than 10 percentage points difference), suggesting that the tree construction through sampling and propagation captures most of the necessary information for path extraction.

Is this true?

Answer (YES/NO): NO